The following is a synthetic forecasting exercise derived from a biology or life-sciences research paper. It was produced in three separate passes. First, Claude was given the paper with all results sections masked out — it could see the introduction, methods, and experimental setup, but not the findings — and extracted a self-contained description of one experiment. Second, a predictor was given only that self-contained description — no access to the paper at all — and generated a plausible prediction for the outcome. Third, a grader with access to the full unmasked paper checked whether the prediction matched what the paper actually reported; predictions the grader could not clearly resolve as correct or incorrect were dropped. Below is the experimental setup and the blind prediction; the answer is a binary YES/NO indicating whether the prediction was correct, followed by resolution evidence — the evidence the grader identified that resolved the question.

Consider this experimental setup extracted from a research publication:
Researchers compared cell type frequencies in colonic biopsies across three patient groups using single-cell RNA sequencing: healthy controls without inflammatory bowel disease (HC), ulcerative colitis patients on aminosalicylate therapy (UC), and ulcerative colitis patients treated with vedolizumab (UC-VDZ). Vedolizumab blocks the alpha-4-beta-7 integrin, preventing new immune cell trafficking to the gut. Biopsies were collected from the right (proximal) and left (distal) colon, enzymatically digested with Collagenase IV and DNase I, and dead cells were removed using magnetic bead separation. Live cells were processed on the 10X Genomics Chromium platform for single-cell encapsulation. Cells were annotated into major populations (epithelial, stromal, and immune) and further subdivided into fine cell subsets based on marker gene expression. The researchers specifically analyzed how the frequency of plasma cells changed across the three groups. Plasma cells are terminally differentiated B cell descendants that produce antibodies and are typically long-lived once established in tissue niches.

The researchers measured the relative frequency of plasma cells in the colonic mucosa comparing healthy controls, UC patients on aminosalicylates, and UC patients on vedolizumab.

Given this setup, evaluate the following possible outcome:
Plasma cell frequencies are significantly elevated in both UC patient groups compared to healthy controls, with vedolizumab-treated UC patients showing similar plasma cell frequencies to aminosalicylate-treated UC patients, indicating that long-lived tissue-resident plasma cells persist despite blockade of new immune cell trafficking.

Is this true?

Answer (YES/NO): NO